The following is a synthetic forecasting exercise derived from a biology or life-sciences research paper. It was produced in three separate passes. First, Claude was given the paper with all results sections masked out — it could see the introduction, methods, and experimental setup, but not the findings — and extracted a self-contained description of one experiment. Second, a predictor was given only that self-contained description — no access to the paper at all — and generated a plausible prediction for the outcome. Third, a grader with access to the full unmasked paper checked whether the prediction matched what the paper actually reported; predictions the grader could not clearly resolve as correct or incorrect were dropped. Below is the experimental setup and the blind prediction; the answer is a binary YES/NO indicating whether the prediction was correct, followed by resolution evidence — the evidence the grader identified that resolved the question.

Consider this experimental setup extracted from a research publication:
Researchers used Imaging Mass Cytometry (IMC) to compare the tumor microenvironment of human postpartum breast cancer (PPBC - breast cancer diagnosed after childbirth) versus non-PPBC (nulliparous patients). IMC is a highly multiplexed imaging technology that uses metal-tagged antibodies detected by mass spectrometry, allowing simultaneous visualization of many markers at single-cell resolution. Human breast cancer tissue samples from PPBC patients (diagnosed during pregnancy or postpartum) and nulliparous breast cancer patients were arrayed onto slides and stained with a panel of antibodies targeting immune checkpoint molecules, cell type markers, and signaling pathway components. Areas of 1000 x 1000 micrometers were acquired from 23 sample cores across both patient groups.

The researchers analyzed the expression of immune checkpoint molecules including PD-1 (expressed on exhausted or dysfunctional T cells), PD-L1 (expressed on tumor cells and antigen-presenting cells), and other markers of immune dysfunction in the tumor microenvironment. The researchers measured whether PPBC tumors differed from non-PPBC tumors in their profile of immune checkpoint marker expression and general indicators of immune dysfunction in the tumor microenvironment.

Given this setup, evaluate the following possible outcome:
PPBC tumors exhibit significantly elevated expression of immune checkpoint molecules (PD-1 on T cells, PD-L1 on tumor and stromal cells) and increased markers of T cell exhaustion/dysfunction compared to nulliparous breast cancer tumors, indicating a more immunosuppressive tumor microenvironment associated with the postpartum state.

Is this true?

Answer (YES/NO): NO